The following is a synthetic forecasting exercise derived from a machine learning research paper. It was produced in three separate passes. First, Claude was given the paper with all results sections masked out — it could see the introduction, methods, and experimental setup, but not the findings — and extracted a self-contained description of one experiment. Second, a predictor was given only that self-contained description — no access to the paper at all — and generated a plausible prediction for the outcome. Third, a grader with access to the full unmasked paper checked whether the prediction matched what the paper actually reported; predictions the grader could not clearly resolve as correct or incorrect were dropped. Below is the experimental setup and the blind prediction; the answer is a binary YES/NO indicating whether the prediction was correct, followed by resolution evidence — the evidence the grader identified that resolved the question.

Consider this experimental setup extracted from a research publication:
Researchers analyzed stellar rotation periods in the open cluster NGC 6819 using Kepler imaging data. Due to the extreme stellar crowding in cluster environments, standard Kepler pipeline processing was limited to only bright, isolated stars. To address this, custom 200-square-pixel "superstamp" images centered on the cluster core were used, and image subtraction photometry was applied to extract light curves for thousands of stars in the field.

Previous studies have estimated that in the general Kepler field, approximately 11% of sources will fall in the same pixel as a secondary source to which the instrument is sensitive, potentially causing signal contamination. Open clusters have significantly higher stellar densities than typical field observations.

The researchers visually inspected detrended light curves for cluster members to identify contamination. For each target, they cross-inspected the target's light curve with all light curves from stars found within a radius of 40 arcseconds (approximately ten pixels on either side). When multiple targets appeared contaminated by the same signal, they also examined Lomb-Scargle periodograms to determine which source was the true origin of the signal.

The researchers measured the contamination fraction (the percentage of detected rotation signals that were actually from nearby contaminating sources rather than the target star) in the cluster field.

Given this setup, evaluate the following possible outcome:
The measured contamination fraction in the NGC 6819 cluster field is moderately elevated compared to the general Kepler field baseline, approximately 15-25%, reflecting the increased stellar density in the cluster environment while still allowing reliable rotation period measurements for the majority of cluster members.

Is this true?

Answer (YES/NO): NO